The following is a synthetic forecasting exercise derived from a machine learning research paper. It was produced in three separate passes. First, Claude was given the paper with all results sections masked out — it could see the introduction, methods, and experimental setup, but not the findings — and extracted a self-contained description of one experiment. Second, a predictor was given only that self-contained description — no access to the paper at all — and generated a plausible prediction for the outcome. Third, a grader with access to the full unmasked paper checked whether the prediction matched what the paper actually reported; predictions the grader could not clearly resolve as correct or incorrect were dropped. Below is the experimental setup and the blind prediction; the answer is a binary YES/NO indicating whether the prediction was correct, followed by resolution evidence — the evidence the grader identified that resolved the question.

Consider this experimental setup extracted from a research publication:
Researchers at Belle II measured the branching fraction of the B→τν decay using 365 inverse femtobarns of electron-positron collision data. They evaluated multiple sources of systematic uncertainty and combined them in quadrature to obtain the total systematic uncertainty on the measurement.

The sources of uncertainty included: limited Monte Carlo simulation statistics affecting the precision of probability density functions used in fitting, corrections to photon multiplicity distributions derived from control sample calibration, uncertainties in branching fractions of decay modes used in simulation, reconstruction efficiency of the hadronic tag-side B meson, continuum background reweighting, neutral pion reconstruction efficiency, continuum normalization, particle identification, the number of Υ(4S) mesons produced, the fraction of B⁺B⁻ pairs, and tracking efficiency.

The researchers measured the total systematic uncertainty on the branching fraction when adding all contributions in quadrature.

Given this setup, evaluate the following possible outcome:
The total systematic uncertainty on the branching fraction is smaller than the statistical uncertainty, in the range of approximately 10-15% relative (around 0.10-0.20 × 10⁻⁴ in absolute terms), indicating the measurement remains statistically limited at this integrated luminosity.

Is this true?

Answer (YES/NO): YES